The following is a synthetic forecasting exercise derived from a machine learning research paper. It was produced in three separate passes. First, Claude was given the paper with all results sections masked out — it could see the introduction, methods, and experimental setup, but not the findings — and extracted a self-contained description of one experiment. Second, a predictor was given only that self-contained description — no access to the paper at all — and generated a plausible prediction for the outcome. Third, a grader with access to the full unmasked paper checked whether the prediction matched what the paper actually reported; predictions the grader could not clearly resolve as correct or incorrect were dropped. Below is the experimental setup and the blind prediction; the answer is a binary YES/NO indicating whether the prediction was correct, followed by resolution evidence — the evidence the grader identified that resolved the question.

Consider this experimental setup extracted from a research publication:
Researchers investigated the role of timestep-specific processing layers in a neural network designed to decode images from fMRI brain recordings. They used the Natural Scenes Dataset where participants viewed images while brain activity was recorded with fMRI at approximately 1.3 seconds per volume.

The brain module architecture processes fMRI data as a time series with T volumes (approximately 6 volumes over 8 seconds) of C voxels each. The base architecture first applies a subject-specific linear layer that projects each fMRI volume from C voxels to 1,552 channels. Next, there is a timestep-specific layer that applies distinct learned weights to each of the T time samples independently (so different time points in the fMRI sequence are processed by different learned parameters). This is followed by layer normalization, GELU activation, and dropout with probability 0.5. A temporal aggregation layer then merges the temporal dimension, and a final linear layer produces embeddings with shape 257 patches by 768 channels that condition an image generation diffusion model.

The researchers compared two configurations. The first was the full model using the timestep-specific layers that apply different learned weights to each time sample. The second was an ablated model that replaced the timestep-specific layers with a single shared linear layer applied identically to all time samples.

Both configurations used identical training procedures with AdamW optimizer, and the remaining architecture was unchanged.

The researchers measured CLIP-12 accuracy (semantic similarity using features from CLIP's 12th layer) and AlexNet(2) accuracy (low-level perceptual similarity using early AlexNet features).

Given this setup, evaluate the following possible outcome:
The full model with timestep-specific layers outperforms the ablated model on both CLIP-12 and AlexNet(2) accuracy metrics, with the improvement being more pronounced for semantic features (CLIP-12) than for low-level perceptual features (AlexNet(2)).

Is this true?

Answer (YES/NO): NO